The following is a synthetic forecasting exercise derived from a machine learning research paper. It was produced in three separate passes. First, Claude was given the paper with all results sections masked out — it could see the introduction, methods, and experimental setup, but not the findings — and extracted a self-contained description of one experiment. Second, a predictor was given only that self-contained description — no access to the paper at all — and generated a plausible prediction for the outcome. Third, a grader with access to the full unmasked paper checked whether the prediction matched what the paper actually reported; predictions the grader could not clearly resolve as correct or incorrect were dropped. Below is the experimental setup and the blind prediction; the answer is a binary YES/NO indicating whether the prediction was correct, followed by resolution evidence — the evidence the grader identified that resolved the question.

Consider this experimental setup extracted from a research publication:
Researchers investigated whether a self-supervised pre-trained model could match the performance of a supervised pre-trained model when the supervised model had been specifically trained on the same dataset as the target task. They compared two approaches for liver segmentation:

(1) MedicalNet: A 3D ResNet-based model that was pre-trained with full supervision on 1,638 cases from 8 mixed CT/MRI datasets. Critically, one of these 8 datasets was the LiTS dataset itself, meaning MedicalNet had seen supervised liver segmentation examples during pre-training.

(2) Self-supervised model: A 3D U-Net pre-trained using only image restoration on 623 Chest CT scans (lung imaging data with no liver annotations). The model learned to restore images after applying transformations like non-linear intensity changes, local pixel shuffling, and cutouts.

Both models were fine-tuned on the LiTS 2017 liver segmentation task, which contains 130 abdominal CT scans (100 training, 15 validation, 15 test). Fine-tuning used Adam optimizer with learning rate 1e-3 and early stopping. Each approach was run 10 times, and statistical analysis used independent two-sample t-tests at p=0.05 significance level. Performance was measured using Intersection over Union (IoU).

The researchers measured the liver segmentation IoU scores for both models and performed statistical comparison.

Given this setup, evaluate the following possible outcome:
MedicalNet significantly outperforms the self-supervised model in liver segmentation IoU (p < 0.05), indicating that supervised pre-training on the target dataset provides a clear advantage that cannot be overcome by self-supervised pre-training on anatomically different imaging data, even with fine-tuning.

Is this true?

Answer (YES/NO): NO